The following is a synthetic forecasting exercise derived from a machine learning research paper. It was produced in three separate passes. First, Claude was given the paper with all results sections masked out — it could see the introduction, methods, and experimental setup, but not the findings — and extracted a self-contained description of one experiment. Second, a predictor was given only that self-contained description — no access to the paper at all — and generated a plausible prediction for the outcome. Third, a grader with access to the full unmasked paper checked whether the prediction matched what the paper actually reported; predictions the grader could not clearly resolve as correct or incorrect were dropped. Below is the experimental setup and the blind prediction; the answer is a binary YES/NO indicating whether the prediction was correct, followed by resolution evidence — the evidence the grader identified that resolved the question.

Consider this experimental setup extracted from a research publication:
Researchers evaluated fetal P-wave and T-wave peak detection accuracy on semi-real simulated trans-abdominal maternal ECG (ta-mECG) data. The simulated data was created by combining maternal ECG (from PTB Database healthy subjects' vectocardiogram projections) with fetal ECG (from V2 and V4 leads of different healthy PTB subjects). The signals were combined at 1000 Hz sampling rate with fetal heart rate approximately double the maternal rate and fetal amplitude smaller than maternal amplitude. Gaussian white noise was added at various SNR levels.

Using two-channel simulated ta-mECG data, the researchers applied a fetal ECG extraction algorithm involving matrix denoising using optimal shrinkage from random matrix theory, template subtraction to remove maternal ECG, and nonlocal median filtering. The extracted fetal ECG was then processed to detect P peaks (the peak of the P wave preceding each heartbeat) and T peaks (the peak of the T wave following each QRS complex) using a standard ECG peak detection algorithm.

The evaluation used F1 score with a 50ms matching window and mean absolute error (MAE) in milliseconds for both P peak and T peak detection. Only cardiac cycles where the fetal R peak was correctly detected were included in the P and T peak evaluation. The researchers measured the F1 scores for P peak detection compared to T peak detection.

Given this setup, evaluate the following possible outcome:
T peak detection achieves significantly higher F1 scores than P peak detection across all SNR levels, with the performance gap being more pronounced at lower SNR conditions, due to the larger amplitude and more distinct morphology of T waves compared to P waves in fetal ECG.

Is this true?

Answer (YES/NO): YES